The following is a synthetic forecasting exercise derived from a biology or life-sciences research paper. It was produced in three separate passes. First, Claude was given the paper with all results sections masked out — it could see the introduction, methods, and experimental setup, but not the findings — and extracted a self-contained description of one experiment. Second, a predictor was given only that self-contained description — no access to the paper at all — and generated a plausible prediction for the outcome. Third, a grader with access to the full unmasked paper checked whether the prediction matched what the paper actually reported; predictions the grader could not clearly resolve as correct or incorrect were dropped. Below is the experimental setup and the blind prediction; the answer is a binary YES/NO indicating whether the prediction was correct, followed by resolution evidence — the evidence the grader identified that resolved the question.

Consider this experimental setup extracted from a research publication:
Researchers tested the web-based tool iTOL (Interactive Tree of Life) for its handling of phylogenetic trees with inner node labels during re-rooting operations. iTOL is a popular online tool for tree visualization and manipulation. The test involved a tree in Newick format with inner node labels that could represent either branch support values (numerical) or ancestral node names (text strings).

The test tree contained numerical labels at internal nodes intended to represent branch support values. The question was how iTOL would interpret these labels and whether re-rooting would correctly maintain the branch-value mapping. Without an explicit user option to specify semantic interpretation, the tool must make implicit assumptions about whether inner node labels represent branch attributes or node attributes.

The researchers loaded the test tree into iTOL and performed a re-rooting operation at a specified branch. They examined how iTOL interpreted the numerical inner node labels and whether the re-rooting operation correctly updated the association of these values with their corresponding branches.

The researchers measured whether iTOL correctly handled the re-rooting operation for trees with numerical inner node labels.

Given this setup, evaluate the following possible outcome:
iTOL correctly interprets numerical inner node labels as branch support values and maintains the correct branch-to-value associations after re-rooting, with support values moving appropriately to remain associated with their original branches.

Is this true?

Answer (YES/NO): YES